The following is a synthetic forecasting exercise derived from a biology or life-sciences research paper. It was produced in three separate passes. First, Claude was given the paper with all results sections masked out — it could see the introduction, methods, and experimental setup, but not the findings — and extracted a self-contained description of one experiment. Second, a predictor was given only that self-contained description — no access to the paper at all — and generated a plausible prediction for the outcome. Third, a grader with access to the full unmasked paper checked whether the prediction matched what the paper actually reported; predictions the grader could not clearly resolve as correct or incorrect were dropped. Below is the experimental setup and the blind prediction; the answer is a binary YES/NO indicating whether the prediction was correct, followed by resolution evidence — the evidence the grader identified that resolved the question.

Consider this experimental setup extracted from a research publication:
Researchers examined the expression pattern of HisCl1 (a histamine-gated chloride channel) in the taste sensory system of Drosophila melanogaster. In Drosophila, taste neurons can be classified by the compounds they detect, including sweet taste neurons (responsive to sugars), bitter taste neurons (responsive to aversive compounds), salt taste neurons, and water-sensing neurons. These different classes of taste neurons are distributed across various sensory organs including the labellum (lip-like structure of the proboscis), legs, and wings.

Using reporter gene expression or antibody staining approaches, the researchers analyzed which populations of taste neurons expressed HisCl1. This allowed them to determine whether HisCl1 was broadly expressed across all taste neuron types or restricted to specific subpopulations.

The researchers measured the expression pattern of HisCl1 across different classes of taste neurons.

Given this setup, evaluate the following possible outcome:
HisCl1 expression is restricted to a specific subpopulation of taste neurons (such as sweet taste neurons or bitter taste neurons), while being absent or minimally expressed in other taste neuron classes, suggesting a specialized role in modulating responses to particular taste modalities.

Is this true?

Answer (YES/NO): NO